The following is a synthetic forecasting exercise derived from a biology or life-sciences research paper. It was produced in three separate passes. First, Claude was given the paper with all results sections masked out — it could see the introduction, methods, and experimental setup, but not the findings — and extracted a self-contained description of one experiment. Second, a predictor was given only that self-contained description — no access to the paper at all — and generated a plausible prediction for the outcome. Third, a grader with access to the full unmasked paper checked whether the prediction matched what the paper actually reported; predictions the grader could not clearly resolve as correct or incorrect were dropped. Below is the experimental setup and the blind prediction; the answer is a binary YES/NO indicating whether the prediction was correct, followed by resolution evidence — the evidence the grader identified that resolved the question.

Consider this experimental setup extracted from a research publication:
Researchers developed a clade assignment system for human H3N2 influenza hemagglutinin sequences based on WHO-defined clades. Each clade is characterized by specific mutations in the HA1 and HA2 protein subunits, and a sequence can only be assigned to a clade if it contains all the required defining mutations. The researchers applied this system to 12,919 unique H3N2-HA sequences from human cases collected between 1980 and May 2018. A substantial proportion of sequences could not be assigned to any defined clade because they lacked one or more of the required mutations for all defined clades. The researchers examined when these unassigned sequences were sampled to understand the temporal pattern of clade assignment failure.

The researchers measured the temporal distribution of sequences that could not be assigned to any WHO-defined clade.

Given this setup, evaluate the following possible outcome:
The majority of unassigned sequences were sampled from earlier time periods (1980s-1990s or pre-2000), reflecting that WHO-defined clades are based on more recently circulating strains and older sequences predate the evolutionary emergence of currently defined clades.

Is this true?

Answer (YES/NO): YES